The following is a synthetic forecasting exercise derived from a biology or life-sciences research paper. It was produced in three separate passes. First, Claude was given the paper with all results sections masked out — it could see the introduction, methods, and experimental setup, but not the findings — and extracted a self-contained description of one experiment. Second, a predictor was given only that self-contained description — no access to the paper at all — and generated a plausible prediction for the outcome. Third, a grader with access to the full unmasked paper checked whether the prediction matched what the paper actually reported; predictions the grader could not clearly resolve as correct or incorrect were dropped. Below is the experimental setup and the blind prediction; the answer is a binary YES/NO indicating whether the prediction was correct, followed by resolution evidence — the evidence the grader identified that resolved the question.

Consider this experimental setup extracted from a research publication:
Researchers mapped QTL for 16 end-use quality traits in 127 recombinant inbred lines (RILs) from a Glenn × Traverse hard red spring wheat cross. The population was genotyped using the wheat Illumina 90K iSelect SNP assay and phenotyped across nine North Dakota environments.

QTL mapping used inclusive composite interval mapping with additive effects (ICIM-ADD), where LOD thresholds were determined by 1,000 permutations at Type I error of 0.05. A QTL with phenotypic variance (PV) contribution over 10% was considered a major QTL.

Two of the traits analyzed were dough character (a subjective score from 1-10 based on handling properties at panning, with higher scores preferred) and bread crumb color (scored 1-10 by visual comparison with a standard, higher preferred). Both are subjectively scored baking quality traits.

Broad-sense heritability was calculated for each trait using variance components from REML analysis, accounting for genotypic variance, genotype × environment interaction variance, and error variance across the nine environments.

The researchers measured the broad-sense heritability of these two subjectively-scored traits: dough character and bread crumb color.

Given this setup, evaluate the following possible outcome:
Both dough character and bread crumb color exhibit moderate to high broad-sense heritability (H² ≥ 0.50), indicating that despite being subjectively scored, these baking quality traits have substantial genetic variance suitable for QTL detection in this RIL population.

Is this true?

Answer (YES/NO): NO